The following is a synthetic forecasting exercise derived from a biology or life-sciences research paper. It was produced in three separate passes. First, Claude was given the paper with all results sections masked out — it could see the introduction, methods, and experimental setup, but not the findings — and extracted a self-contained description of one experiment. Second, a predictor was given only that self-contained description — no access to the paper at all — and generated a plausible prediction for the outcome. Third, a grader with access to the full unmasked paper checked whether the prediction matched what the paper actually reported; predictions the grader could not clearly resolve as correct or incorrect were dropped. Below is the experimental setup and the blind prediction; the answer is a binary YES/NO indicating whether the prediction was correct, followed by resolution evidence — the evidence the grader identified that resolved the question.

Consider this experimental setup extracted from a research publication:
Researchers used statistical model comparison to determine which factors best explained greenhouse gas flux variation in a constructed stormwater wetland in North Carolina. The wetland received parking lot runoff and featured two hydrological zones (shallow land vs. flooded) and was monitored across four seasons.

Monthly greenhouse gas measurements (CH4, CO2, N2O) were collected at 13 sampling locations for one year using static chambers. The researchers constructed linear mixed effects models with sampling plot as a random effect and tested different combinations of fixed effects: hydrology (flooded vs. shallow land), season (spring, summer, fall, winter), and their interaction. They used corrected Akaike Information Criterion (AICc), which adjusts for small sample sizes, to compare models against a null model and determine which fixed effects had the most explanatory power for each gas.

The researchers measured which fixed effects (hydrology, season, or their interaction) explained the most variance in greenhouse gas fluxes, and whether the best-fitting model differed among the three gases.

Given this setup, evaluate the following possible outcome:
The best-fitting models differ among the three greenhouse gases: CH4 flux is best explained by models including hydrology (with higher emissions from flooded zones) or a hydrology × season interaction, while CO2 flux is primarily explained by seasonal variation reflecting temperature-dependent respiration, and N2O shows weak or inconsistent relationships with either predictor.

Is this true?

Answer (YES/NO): YES